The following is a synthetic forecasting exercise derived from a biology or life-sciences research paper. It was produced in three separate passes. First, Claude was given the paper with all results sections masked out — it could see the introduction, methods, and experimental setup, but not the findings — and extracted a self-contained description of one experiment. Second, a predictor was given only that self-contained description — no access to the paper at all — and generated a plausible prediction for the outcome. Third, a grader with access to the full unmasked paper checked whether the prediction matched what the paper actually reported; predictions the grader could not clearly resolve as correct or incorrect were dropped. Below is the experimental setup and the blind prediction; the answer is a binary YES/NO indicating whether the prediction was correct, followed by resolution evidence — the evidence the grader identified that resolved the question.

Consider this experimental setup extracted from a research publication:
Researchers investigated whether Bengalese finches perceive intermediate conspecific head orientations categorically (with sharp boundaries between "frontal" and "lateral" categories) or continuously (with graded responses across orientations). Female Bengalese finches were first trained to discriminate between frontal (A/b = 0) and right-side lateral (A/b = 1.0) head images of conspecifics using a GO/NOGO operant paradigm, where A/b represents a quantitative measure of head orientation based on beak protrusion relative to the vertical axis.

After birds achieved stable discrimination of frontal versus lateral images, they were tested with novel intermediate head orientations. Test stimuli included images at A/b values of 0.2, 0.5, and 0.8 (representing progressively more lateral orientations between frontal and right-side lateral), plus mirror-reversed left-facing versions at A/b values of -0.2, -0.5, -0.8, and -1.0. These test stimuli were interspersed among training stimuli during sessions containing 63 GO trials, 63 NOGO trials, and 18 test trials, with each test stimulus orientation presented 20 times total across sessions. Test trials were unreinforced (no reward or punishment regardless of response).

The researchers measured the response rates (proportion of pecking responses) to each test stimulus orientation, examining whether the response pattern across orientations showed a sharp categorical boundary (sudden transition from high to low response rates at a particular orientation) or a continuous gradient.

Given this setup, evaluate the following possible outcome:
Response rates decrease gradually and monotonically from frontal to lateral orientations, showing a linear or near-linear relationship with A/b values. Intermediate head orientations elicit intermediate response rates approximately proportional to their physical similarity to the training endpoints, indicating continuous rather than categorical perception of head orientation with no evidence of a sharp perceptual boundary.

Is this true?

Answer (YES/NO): NO